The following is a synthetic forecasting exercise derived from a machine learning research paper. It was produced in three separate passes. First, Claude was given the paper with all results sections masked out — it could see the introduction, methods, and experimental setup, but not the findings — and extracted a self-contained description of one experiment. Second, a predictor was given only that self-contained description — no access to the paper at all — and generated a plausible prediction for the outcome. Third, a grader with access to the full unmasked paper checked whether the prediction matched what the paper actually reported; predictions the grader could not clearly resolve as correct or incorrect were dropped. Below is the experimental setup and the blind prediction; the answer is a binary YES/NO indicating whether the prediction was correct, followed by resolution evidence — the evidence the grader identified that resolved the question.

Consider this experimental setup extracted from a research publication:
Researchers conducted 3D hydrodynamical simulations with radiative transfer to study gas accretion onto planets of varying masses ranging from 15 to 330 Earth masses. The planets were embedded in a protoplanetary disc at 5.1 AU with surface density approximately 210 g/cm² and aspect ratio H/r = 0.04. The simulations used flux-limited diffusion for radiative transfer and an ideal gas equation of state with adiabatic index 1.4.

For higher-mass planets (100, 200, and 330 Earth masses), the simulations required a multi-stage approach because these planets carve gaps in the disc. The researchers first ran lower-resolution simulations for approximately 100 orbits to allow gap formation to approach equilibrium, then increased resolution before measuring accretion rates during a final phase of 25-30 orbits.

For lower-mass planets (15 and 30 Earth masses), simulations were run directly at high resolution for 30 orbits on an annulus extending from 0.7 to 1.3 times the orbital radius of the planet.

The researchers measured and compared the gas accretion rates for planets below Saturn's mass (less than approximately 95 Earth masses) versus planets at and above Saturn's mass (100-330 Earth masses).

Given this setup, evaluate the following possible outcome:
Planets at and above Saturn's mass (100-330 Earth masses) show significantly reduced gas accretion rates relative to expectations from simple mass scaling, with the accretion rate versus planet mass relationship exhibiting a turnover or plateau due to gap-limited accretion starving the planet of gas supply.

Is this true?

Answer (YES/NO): NO